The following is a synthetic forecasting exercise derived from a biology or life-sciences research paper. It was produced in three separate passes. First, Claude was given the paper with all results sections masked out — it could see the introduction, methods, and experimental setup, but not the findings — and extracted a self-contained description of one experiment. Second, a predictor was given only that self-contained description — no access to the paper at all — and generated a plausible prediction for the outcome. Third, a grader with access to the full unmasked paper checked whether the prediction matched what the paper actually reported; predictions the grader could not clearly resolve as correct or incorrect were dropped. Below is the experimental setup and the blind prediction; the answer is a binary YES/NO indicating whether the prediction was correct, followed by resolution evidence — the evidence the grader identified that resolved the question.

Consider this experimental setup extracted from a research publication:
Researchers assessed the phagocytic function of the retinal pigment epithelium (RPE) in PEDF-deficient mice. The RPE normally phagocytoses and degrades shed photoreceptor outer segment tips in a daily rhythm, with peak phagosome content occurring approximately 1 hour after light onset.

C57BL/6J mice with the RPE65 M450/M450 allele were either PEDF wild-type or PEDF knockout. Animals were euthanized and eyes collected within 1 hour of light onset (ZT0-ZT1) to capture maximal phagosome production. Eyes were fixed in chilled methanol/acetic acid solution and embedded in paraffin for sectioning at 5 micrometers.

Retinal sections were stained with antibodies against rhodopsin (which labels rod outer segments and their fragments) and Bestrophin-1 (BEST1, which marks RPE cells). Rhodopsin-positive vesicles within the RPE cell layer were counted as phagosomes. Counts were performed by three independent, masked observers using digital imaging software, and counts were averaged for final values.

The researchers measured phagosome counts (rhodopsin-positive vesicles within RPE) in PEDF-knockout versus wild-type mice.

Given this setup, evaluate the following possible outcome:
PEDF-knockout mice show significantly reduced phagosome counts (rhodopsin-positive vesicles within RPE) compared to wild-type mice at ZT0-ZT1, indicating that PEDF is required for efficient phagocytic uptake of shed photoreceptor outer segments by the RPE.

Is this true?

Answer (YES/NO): NO